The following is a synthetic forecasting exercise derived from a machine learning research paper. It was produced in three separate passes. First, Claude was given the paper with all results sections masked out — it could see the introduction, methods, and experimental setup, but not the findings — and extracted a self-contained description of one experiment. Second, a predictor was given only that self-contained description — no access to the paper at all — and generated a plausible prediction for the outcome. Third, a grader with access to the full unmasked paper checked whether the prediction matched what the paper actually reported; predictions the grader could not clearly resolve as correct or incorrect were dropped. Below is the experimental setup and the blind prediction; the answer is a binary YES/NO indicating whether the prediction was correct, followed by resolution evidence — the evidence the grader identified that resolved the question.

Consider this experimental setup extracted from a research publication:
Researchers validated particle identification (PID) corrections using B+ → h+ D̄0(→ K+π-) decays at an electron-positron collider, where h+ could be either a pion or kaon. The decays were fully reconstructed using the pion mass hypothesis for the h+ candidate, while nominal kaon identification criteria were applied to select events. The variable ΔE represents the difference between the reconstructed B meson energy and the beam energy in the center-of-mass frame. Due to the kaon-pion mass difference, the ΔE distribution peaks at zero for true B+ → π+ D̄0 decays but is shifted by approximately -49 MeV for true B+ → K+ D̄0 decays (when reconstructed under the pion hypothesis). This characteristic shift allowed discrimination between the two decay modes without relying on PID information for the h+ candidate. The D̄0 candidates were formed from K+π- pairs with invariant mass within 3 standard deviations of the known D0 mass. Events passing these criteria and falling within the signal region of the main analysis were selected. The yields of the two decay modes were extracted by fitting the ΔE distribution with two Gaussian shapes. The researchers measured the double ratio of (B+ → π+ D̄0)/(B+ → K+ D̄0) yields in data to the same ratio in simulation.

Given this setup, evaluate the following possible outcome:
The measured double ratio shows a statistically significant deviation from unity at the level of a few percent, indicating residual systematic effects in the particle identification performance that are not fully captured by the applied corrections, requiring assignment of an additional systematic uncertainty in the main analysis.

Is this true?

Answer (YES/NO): NO